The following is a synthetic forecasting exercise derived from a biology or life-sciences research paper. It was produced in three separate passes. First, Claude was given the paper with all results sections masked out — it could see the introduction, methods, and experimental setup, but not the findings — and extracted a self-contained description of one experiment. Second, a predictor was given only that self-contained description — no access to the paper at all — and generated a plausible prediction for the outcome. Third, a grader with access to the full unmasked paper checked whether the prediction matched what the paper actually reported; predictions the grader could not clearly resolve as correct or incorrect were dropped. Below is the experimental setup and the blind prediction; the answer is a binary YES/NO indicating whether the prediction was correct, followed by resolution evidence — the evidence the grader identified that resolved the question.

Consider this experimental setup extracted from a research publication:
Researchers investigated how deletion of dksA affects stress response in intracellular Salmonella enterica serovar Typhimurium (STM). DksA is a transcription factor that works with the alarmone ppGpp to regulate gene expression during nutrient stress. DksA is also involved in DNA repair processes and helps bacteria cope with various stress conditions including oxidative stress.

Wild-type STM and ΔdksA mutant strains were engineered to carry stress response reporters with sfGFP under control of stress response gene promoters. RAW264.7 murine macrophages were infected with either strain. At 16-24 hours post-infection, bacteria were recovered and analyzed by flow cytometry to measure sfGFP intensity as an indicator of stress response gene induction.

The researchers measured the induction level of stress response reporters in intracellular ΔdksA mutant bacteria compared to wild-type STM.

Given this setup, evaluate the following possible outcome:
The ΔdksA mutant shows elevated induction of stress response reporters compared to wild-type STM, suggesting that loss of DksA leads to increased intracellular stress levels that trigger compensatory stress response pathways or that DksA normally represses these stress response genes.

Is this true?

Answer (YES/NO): YES